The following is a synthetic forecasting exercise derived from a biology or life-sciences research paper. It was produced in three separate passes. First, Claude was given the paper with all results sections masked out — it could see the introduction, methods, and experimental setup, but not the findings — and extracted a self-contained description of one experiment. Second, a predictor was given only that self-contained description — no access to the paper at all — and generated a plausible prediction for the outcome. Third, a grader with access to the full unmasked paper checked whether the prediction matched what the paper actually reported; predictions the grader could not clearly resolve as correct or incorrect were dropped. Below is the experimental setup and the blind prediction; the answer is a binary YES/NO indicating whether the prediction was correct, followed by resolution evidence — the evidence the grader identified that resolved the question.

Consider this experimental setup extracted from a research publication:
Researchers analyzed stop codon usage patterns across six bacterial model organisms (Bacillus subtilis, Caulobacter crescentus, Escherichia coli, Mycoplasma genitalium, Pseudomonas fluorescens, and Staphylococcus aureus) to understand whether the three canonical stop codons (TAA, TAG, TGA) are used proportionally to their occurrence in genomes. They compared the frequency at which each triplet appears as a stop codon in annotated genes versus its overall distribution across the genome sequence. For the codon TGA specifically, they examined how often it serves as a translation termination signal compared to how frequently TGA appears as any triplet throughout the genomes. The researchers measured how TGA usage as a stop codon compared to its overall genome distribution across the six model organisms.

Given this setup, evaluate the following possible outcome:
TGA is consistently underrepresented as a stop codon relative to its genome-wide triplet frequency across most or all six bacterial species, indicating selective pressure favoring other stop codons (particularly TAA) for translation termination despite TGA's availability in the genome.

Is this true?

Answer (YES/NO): YES